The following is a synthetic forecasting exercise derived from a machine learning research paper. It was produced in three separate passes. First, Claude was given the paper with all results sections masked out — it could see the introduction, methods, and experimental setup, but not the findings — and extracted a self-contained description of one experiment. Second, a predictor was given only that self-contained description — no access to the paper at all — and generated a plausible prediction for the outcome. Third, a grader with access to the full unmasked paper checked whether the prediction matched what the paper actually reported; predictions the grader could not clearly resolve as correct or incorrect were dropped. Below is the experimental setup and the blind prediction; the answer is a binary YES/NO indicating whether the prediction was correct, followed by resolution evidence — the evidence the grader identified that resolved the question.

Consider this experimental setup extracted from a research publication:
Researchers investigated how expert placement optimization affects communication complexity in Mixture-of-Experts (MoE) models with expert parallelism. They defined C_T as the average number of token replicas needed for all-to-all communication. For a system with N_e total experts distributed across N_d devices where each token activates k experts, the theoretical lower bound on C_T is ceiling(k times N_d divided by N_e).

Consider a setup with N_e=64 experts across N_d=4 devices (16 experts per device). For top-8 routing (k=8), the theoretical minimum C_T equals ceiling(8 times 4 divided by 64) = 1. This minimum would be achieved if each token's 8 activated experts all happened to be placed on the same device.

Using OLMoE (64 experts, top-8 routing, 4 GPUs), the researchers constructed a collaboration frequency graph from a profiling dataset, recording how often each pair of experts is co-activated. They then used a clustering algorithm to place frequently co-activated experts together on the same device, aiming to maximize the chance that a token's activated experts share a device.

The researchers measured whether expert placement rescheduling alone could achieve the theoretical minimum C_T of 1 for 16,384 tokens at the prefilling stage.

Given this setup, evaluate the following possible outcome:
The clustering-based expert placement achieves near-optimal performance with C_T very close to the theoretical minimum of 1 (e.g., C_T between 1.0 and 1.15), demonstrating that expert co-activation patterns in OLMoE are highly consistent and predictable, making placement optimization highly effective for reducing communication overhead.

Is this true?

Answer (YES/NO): NO